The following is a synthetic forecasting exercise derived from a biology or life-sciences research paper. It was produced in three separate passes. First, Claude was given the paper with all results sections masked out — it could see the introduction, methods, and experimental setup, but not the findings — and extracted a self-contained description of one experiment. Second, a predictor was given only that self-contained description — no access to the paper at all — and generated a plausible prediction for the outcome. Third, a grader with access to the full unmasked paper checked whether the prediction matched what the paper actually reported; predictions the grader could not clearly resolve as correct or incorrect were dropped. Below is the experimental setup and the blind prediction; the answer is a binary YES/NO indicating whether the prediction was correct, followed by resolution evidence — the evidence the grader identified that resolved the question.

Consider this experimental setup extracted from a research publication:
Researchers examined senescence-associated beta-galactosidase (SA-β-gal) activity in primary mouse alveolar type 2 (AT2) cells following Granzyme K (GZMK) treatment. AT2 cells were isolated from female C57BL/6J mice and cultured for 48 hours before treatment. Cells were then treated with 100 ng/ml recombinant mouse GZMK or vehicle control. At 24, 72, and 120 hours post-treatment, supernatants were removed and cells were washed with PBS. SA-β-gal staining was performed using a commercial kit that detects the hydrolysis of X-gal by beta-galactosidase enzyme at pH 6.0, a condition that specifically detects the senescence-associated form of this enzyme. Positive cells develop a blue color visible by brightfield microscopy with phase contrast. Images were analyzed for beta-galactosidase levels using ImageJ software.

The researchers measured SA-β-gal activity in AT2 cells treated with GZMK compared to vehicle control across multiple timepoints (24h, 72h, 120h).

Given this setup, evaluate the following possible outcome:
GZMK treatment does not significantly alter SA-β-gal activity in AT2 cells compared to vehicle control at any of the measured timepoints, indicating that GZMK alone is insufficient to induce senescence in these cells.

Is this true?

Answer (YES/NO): NO